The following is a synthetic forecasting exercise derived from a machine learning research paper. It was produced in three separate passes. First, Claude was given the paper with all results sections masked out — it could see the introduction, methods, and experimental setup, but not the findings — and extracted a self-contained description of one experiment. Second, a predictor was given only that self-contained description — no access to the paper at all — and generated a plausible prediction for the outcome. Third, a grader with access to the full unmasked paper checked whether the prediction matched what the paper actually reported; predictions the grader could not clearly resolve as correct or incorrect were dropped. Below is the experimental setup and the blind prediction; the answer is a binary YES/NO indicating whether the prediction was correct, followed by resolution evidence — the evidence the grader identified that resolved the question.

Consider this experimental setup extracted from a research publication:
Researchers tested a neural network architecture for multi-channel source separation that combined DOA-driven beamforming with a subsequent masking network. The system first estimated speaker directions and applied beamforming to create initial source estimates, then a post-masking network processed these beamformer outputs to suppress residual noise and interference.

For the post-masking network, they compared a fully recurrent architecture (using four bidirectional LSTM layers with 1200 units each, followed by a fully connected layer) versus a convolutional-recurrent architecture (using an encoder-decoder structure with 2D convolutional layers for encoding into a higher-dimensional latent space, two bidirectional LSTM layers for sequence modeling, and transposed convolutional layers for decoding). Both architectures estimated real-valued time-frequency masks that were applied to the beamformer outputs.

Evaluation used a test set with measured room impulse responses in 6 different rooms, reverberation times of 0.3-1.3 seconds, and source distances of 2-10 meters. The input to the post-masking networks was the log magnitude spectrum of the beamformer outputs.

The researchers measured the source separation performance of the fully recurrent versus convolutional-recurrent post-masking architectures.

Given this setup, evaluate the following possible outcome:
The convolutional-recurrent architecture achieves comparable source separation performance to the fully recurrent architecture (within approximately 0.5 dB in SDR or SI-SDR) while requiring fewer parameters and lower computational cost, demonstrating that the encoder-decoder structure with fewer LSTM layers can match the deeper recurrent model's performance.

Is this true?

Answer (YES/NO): NO